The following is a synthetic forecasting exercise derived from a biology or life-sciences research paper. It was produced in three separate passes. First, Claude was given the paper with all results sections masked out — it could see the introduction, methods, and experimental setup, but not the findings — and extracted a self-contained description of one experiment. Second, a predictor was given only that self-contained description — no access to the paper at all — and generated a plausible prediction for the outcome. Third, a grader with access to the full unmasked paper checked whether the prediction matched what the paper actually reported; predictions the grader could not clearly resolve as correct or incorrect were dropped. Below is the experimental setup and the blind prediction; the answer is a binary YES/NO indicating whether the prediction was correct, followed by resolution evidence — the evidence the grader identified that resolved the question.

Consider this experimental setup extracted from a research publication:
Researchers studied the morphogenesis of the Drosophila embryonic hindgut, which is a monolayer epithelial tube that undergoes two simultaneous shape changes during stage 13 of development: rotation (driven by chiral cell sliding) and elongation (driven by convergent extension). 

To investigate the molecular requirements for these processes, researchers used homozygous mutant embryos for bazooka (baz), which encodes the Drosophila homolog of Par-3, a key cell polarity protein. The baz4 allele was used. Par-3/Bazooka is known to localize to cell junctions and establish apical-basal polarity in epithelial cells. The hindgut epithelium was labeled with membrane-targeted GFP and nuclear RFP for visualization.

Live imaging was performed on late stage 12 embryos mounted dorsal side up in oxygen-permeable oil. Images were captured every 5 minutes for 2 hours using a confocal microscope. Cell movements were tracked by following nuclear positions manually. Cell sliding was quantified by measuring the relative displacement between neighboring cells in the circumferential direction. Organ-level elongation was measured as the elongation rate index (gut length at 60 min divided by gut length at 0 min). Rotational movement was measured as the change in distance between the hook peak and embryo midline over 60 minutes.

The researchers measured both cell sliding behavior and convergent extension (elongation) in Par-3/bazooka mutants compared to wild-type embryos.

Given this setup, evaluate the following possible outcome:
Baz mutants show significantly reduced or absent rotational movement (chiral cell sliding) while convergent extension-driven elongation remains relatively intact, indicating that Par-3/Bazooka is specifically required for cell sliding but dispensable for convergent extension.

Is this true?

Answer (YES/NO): NO